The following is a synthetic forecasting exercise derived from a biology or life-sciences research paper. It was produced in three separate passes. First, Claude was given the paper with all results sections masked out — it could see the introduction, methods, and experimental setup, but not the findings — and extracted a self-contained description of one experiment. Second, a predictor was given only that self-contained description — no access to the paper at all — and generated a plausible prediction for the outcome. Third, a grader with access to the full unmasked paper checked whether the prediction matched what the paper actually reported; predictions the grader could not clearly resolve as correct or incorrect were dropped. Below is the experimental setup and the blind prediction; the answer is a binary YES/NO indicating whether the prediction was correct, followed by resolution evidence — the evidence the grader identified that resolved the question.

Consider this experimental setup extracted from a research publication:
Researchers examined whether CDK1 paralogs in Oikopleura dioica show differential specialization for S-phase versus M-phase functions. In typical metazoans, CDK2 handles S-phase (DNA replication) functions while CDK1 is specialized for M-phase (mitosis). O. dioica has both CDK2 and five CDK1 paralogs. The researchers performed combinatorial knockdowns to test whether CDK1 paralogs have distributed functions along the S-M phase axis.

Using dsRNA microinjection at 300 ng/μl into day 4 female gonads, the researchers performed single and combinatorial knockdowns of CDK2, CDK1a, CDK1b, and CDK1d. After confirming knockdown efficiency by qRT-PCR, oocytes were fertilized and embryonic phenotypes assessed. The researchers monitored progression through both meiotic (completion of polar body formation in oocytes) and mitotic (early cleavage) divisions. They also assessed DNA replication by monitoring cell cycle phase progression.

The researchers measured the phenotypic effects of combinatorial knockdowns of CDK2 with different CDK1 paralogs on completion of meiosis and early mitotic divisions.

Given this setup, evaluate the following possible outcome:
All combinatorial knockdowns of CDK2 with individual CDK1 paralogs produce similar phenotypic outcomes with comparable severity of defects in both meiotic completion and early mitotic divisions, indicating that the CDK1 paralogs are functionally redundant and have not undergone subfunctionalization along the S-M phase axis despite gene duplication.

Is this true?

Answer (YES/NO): NO